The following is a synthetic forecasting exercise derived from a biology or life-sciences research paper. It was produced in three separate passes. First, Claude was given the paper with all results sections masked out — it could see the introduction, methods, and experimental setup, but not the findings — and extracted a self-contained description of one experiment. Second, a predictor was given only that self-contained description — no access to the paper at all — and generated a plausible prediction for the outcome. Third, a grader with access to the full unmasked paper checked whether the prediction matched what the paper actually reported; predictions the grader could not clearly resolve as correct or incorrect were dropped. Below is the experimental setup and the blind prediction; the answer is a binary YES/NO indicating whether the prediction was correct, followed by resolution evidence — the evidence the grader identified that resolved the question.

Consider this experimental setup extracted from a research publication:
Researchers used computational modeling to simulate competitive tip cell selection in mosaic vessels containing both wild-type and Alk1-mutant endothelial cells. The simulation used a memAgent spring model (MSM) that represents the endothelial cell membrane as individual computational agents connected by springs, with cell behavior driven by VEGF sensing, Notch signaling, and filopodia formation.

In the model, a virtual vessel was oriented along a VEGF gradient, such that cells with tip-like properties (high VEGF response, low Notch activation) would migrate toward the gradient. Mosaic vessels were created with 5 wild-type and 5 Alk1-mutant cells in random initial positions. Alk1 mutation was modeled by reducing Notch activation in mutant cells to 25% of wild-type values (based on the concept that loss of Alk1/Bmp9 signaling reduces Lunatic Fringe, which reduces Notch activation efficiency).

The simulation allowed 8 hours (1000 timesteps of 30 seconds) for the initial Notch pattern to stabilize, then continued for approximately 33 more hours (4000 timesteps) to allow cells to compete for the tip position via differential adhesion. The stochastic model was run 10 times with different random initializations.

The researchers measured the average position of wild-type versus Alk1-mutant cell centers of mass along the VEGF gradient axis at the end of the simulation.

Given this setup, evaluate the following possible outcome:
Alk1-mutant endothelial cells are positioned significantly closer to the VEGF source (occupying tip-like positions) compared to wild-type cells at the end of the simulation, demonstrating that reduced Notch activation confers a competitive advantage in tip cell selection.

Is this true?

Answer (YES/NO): YES